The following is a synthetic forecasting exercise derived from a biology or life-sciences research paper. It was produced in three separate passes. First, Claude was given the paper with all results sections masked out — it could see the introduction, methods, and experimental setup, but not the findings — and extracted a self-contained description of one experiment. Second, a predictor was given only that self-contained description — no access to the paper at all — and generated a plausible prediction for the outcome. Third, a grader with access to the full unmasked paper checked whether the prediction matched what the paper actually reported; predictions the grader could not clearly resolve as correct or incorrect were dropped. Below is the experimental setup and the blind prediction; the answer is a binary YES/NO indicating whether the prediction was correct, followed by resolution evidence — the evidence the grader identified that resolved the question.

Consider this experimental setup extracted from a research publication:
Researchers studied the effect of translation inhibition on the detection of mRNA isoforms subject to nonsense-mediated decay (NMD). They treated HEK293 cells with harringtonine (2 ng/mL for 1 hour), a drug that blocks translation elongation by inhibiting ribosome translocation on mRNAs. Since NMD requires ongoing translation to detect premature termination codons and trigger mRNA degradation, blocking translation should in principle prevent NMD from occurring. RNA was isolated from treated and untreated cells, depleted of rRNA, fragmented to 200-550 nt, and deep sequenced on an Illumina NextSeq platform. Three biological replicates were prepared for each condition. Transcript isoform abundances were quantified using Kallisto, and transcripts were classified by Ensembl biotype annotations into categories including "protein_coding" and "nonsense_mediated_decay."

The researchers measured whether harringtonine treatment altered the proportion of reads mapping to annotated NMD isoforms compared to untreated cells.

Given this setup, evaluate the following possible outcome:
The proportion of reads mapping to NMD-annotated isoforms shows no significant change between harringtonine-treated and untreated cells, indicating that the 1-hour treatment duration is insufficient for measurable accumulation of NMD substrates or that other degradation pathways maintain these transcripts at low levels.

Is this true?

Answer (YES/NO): YES